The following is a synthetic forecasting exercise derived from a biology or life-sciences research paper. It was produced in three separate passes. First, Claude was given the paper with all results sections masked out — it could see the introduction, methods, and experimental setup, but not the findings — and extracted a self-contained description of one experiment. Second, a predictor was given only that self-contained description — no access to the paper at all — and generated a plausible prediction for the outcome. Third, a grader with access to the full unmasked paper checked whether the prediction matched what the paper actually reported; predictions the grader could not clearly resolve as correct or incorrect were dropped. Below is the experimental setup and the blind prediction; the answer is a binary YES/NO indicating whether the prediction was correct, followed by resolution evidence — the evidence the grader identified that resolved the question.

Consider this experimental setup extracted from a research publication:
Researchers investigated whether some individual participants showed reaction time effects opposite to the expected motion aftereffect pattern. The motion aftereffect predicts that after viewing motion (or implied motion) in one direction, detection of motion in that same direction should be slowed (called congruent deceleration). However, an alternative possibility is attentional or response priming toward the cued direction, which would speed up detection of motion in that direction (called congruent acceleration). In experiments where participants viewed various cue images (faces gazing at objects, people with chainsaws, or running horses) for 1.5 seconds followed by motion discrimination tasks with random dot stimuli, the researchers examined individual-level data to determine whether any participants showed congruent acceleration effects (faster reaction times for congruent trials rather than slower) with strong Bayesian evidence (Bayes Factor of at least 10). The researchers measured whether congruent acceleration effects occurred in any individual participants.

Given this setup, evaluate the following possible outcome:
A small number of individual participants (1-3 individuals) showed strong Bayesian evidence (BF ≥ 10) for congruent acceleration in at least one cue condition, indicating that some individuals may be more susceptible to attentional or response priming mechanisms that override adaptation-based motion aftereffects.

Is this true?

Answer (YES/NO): YES